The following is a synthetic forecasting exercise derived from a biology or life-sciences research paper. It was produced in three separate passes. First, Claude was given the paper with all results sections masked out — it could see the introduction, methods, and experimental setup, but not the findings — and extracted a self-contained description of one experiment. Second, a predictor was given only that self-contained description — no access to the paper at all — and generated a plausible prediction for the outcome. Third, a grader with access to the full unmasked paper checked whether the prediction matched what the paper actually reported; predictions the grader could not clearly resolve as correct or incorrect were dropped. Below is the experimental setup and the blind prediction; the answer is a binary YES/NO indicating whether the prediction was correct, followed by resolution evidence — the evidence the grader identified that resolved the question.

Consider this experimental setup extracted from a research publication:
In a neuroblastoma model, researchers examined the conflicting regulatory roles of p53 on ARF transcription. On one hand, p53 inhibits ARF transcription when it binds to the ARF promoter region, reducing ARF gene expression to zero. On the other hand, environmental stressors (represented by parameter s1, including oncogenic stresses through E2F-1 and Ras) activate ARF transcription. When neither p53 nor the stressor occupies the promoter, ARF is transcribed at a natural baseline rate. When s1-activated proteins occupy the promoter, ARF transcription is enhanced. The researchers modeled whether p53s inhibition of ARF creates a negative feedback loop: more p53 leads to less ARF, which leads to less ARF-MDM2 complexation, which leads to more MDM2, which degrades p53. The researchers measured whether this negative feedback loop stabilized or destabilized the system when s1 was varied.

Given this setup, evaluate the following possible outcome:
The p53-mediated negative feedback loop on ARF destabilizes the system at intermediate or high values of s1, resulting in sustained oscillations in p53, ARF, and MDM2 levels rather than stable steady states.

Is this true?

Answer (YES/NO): NO